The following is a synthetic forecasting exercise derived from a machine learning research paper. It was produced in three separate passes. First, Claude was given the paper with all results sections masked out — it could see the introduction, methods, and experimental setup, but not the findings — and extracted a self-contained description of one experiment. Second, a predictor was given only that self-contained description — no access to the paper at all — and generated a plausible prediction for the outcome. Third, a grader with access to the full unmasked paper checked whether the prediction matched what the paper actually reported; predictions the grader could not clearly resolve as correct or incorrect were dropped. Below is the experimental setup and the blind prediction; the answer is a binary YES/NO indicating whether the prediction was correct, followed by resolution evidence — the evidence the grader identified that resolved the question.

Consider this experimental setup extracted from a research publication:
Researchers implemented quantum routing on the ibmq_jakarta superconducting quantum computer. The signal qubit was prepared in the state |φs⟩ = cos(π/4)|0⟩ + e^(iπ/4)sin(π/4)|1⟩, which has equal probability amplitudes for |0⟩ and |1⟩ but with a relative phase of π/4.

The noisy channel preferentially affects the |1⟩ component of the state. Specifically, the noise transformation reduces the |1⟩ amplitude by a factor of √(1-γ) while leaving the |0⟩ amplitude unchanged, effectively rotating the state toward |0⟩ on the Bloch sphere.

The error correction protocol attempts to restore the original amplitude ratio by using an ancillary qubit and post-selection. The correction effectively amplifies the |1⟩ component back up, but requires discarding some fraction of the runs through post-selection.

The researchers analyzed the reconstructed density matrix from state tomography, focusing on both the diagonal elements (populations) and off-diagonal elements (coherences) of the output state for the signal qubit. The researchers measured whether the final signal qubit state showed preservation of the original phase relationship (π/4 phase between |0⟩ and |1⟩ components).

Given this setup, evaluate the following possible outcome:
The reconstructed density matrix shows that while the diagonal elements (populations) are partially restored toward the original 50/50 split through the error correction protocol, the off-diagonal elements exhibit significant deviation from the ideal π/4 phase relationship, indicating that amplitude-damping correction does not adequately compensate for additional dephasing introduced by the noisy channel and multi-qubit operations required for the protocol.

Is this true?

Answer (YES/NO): NO